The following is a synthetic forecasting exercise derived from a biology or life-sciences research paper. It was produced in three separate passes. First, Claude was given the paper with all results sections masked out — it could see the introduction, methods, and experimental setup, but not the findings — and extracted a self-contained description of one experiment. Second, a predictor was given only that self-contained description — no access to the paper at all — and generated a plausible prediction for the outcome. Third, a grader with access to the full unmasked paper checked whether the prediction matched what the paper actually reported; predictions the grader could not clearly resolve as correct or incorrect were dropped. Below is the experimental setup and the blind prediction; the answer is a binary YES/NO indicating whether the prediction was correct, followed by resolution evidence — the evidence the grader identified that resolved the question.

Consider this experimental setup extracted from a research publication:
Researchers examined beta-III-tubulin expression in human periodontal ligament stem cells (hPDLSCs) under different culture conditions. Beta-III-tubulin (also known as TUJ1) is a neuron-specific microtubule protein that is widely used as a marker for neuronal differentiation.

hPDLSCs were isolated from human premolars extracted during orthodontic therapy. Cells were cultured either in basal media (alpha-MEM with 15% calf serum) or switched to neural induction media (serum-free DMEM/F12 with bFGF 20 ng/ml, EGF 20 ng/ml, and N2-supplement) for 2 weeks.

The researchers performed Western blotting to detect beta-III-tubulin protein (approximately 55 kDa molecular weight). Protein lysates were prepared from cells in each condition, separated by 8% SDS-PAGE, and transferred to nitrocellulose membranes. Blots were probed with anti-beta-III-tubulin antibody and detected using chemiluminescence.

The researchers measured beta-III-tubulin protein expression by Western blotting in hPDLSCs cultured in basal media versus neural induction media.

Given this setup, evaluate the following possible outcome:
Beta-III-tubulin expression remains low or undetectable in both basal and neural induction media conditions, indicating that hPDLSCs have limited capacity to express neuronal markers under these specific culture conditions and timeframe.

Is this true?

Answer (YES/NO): NO